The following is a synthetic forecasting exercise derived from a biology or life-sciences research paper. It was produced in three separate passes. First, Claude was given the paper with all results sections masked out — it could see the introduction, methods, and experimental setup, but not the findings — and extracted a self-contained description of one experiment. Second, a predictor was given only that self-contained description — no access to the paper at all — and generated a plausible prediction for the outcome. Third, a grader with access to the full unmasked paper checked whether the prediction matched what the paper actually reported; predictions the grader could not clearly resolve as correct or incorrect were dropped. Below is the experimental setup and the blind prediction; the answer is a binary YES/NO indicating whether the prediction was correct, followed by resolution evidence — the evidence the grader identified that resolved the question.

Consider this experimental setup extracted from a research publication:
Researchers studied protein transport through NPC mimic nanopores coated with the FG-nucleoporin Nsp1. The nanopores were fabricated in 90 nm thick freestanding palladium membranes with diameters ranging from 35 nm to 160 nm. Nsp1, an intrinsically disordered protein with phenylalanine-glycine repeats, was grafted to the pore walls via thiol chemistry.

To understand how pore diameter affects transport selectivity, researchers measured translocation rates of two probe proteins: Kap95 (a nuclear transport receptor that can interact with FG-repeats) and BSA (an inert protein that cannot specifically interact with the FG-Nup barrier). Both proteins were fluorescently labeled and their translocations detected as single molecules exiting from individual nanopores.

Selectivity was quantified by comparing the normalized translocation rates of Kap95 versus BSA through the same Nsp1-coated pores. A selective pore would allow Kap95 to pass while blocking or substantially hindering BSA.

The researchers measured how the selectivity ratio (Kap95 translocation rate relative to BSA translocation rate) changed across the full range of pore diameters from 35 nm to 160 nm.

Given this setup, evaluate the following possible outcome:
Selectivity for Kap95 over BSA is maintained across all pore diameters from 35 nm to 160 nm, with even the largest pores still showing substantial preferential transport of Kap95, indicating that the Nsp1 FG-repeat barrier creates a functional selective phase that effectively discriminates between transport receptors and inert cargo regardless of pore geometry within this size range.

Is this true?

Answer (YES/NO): NO